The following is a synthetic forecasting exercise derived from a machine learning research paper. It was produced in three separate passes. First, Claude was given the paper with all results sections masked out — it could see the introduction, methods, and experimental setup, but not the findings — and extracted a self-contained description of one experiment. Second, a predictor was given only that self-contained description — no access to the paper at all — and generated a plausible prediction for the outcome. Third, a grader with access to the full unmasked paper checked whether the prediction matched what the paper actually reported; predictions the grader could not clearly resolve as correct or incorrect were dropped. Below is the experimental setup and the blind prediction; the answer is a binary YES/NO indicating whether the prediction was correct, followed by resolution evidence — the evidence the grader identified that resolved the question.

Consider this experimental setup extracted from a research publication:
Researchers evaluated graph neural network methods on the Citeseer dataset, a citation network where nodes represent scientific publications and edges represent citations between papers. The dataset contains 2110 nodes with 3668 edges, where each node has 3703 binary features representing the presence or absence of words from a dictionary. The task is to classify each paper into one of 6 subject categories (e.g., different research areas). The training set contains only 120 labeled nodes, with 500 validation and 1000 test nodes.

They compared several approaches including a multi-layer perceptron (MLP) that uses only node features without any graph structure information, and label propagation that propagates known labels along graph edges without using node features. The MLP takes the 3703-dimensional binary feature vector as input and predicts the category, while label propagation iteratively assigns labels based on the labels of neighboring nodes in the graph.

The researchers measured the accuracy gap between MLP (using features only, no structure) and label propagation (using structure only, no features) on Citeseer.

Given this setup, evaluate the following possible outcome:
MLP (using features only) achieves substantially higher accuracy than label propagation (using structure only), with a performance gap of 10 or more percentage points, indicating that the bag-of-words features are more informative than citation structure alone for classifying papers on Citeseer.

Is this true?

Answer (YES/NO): NO